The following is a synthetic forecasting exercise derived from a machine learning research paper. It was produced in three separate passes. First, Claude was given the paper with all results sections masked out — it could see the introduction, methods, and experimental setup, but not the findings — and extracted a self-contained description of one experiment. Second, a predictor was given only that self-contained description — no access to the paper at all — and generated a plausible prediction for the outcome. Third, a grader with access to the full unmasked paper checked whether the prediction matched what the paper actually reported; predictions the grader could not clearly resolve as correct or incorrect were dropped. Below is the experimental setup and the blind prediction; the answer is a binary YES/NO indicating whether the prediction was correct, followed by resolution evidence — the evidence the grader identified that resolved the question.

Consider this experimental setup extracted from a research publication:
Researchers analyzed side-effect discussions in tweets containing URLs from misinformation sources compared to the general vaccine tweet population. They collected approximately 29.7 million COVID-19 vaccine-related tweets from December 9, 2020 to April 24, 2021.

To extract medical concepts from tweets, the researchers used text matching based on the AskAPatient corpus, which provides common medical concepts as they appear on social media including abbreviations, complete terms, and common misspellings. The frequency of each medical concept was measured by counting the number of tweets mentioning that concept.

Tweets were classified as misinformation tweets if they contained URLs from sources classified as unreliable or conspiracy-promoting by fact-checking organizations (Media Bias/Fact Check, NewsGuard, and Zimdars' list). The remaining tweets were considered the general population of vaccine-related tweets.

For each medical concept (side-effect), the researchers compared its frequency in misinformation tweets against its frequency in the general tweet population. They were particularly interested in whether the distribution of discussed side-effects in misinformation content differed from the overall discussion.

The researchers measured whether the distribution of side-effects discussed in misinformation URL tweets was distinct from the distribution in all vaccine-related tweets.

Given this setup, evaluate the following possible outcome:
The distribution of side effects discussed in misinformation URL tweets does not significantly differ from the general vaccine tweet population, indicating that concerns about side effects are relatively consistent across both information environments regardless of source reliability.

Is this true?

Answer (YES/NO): NO